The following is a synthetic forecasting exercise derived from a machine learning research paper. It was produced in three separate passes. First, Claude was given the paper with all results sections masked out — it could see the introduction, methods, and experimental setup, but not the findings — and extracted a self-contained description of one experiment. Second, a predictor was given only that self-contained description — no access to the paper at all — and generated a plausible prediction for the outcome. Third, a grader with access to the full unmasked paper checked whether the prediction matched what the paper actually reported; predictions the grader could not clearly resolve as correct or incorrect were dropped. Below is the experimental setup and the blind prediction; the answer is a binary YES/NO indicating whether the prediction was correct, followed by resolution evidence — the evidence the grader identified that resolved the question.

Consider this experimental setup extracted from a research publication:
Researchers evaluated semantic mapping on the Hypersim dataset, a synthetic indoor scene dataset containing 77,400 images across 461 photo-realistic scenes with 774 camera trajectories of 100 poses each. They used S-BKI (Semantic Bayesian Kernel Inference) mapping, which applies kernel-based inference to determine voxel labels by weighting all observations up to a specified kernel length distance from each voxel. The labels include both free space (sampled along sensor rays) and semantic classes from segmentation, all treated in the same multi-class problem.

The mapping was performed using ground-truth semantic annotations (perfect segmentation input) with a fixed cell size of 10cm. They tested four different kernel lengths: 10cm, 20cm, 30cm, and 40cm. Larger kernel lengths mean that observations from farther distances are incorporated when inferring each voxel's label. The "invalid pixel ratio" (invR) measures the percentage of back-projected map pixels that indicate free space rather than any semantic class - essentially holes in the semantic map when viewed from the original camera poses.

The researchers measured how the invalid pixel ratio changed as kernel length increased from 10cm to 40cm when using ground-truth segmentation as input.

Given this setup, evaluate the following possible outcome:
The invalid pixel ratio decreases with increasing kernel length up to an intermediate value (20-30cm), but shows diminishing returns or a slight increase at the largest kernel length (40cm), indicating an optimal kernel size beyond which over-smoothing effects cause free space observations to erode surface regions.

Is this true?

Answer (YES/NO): NO